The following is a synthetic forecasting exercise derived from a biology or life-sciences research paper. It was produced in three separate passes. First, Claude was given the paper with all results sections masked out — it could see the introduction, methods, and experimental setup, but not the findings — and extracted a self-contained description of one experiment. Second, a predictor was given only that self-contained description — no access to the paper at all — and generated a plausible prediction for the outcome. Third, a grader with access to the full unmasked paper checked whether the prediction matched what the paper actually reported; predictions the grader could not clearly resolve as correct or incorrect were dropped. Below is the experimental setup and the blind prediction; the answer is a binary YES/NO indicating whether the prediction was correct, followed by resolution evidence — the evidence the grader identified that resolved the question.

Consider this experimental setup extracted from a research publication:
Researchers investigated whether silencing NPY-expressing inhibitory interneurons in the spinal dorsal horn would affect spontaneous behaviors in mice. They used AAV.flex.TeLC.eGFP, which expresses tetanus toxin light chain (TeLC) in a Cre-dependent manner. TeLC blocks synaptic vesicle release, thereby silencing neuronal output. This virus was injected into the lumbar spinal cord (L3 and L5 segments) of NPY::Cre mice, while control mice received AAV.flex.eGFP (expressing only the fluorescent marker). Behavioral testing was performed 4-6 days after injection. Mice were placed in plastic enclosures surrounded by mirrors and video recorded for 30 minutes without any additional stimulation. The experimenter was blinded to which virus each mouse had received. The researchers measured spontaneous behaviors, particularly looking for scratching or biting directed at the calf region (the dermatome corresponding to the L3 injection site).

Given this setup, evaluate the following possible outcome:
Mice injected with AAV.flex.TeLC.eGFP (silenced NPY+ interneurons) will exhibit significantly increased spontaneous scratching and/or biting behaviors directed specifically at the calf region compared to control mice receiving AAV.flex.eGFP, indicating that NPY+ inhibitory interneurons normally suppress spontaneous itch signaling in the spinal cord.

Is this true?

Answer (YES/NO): YES